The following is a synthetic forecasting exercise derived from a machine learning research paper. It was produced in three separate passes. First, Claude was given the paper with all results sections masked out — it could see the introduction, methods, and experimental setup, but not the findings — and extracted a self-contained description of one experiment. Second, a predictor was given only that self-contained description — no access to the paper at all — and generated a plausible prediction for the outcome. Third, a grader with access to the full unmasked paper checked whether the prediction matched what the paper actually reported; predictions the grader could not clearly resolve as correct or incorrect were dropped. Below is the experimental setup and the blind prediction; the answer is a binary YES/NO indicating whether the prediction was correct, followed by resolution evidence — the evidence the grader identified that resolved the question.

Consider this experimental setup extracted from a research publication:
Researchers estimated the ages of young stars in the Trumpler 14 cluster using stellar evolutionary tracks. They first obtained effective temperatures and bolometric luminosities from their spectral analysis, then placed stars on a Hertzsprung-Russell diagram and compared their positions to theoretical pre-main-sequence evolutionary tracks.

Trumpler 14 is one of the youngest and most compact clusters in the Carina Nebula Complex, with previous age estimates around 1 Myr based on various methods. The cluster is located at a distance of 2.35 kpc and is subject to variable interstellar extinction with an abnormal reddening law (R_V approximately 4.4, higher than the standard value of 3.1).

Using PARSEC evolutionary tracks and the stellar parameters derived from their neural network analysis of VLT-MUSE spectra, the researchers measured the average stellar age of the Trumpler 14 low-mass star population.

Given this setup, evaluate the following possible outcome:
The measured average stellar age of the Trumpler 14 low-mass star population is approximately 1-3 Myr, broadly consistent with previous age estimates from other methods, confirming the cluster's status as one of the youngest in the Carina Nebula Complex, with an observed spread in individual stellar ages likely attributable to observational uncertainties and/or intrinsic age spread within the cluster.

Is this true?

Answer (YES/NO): NO